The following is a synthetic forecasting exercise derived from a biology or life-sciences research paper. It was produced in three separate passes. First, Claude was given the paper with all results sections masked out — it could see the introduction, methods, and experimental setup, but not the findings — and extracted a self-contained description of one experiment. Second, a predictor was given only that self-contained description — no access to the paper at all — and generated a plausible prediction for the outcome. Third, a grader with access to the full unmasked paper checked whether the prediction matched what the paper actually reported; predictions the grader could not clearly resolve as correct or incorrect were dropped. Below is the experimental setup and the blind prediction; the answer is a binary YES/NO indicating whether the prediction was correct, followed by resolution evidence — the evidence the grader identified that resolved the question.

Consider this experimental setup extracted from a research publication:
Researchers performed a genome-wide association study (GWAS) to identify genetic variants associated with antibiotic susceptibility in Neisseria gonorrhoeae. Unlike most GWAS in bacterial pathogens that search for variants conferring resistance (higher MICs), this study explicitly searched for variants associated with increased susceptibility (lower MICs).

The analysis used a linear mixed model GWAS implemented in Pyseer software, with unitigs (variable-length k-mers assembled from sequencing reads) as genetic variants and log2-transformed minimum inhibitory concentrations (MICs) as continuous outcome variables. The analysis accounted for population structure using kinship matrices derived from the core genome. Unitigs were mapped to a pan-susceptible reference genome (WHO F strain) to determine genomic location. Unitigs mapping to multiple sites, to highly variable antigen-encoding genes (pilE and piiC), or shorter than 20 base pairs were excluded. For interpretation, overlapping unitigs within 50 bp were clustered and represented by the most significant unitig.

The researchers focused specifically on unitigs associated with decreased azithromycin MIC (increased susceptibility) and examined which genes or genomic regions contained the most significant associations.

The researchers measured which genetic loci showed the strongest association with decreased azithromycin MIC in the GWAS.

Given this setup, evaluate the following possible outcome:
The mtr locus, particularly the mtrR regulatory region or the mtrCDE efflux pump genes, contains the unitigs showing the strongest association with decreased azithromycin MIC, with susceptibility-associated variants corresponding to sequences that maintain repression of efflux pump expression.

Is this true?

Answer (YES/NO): NO